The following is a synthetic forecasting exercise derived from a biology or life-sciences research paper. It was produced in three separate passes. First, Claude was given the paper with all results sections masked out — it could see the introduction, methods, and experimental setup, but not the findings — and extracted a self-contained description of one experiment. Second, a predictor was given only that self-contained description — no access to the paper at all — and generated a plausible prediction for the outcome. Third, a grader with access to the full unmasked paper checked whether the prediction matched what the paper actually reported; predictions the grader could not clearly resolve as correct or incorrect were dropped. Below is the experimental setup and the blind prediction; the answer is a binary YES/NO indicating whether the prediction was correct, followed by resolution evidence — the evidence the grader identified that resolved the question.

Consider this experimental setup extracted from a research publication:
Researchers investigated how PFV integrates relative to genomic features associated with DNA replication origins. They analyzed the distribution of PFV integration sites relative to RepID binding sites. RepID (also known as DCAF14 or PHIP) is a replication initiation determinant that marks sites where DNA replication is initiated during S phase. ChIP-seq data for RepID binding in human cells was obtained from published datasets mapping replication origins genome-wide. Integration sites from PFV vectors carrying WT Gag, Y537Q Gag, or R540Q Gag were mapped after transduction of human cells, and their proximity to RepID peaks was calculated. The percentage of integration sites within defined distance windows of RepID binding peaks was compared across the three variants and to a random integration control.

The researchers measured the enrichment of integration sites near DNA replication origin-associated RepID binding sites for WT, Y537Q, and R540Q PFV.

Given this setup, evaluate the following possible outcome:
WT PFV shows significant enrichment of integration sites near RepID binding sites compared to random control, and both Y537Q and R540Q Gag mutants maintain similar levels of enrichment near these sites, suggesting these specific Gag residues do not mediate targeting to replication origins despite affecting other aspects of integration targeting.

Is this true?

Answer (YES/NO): NO